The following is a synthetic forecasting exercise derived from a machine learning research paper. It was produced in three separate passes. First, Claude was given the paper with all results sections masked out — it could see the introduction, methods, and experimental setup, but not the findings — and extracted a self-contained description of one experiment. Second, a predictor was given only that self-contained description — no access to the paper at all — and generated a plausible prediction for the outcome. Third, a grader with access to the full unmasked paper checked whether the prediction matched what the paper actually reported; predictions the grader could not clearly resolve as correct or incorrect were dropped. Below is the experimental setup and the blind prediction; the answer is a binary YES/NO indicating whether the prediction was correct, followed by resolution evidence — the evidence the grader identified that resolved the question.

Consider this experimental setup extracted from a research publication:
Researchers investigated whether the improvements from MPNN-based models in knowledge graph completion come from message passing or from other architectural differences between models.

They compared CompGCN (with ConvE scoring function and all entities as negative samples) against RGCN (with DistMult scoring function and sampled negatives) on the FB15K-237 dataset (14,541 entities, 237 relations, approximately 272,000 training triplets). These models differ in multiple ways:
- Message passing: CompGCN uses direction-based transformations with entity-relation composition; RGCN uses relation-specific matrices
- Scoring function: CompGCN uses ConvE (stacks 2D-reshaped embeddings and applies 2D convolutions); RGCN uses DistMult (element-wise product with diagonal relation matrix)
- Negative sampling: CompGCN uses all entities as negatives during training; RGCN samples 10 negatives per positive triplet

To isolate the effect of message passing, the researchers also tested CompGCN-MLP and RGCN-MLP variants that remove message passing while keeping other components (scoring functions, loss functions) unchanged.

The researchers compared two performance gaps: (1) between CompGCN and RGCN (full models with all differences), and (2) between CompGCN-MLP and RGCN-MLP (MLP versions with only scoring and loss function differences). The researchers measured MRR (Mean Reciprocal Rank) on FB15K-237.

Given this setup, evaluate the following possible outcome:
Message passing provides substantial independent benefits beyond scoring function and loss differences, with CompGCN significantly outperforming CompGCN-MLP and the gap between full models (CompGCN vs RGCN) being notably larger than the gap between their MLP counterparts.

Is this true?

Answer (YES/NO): NO